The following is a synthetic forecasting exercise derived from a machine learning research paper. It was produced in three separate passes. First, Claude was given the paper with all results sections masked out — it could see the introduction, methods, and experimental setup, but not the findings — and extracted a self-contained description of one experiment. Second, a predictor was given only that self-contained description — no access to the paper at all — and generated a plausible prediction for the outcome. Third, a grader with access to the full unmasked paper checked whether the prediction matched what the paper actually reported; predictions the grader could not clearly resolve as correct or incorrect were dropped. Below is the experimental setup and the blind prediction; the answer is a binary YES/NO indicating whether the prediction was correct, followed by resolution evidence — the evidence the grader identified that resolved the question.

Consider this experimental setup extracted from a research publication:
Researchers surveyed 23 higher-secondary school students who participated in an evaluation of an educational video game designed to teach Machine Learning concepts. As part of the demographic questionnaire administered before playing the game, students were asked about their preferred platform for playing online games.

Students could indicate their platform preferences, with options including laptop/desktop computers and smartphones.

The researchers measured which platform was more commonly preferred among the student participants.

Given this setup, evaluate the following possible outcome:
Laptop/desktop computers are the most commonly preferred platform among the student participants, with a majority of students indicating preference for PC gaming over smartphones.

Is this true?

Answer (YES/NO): YES